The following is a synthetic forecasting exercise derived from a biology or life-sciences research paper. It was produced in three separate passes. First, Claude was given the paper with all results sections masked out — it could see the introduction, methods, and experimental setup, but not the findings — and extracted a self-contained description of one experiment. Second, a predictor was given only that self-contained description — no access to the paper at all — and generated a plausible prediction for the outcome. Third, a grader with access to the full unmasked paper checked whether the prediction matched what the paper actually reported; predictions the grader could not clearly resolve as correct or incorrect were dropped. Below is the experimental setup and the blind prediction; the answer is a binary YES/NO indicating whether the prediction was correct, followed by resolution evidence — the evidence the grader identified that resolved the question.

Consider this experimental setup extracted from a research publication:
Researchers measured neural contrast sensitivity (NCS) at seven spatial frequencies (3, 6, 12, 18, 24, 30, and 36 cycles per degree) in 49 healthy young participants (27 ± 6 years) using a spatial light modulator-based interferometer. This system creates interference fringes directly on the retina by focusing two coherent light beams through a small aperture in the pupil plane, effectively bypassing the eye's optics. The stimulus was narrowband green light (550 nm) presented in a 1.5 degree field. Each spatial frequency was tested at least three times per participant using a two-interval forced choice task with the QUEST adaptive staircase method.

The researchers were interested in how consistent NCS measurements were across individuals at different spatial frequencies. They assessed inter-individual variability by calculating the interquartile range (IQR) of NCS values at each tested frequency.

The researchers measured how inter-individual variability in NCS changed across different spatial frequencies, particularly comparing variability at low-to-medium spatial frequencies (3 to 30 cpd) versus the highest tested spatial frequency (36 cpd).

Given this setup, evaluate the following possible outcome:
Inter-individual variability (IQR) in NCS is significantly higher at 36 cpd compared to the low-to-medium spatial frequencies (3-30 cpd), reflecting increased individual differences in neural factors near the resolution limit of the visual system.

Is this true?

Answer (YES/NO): YES